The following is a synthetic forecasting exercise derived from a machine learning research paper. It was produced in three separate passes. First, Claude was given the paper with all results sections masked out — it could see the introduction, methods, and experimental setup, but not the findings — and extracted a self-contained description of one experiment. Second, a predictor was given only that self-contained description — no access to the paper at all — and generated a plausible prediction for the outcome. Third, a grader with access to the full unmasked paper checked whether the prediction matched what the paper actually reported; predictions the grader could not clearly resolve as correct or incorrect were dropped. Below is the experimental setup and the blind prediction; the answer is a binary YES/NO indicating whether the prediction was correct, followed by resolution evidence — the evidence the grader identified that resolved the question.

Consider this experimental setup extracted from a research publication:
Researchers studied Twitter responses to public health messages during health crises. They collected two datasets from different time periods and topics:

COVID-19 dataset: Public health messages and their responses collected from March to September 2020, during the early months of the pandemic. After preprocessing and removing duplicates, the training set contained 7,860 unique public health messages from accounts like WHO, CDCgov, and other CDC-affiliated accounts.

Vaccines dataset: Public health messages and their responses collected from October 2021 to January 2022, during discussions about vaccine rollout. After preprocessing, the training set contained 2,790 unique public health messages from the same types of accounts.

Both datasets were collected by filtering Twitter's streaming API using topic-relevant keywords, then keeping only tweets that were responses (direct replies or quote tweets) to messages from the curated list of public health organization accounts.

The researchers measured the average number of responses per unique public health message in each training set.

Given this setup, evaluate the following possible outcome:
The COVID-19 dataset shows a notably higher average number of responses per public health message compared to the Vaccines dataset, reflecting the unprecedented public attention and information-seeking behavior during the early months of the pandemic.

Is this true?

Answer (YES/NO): NO